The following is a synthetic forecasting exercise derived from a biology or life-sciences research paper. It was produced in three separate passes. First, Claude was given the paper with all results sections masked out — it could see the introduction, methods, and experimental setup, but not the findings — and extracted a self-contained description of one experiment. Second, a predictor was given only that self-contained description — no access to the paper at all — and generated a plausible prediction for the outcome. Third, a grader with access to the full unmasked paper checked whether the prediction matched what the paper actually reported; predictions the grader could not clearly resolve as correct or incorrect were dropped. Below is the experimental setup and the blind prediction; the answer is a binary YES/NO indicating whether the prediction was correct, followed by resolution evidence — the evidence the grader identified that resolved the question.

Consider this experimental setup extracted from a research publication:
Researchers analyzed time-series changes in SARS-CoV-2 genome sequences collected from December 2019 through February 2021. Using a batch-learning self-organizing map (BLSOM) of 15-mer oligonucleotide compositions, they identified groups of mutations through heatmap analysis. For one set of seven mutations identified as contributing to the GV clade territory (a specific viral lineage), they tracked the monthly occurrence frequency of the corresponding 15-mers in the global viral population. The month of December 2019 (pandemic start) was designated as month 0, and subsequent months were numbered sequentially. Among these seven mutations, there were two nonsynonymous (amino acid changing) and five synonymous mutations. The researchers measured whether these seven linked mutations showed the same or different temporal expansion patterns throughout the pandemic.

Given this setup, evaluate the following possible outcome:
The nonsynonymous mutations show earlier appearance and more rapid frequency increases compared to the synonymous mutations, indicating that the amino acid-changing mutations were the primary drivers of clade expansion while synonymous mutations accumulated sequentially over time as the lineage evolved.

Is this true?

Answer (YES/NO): NO